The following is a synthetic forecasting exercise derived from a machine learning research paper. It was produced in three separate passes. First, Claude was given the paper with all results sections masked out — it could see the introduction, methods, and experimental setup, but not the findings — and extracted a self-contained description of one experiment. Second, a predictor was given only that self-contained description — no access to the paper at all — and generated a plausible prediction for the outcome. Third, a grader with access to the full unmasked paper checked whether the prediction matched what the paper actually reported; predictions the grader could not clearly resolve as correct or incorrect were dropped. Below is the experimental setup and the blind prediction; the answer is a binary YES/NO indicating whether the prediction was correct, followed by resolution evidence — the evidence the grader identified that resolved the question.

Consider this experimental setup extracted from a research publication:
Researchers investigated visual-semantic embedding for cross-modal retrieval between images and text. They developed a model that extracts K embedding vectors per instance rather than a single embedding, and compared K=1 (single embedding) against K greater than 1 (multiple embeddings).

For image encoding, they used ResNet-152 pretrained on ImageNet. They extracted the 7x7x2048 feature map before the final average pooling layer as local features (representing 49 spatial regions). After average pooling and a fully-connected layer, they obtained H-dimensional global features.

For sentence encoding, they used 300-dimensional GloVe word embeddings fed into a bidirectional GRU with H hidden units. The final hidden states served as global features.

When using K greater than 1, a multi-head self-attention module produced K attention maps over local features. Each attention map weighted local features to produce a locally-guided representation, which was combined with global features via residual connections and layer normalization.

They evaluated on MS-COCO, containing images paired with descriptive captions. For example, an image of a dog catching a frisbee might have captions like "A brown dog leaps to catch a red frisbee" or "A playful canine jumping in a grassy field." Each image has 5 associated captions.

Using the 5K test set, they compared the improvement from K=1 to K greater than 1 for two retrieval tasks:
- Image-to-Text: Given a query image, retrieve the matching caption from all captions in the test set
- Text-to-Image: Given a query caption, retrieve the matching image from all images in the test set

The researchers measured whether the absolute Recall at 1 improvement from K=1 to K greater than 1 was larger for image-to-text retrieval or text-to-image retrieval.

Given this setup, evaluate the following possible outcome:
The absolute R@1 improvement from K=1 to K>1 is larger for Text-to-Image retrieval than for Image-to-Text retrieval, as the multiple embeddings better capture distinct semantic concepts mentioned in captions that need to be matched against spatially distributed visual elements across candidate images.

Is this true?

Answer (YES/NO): NO